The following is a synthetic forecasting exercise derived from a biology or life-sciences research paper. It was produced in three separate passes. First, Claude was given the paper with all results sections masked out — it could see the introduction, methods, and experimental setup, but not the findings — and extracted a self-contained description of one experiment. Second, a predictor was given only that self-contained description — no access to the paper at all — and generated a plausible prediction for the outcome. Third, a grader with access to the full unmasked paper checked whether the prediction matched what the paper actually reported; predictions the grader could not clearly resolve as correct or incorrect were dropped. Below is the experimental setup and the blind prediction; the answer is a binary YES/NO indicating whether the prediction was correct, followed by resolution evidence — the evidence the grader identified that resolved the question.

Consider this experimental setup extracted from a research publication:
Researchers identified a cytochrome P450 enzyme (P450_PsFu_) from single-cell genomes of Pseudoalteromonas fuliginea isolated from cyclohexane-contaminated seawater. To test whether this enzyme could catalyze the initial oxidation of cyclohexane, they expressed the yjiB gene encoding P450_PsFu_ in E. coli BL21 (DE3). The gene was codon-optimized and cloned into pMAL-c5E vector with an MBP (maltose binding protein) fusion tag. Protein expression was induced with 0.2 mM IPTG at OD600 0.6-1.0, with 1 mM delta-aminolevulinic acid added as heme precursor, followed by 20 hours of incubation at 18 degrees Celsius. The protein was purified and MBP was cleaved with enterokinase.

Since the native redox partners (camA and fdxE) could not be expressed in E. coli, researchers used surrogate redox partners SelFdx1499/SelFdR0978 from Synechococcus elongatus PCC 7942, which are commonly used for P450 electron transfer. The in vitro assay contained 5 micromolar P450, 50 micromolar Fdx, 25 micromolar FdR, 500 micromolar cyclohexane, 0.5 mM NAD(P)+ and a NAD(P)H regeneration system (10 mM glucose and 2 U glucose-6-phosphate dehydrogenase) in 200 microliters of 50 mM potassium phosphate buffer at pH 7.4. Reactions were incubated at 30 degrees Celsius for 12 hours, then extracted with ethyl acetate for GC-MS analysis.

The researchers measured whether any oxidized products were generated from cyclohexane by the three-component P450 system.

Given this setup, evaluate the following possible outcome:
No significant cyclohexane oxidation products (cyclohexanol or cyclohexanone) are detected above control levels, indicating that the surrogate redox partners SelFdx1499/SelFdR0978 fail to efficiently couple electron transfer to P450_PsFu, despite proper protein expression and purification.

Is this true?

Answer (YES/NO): NO